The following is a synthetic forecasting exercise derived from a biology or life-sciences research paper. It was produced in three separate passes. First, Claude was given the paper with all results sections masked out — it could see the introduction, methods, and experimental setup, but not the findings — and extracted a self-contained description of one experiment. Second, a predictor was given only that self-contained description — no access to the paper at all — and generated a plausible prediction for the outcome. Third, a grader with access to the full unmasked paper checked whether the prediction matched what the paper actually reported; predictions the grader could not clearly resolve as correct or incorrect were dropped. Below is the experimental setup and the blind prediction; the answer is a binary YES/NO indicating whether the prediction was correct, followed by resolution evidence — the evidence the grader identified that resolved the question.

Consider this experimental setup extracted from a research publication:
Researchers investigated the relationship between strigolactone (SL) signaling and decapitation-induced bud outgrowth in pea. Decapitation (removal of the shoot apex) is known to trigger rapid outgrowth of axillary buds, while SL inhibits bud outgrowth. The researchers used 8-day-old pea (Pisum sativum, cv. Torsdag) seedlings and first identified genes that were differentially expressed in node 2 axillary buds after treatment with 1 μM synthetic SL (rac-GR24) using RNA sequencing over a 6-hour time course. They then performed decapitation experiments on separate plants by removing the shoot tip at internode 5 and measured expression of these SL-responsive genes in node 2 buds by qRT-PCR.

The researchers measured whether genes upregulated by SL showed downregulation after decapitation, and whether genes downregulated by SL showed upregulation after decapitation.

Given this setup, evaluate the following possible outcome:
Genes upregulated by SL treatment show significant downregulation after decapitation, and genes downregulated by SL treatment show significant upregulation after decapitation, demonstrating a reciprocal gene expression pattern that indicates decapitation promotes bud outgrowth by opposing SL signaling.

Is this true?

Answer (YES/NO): YES